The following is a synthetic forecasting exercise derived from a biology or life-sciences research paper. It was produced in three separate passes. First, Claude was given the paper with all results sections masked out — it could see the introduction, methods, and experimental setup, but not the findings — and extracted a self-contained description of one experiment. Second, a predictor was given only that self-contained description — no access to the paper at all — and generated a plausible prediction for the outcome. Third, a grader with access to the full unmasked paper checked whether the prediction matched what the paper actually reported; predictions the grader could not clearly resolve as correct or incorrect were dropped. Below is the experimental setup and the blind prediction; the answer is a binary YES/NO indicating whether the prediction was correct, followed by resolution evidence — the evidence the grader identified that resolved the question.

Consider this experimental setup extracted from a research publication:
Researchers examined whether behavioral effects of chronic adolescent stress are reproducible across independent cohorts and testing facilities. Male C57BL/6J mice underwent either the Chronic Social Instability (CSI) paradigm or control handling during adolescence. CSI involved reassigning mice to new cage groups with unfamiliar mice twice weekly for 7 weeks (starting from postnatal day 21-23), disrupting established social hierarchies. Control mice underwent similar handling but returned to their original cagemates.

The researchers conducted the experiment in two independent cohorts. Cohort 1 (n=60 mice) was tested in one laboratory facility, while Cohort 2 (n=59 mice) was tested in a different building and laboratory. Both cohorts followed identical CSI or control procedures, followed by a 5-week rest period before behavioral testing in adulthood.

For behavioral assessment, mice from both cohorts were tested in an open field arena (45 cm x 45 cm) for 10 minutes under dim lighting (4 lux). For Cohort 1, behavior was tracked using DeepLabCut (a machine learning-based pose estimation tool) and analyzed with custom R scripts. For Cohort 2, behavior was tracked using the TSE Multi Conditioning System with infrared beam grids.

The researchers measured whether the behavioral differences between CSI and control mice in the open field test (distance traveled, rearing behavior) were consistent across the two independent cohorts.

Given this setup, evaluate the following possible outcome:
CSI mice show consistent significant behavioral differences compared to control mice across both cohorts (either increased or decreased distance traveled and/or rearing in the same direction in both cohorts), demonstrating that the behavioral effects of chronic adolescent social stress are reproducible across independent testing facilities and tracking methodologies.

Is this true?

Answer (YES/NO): YES